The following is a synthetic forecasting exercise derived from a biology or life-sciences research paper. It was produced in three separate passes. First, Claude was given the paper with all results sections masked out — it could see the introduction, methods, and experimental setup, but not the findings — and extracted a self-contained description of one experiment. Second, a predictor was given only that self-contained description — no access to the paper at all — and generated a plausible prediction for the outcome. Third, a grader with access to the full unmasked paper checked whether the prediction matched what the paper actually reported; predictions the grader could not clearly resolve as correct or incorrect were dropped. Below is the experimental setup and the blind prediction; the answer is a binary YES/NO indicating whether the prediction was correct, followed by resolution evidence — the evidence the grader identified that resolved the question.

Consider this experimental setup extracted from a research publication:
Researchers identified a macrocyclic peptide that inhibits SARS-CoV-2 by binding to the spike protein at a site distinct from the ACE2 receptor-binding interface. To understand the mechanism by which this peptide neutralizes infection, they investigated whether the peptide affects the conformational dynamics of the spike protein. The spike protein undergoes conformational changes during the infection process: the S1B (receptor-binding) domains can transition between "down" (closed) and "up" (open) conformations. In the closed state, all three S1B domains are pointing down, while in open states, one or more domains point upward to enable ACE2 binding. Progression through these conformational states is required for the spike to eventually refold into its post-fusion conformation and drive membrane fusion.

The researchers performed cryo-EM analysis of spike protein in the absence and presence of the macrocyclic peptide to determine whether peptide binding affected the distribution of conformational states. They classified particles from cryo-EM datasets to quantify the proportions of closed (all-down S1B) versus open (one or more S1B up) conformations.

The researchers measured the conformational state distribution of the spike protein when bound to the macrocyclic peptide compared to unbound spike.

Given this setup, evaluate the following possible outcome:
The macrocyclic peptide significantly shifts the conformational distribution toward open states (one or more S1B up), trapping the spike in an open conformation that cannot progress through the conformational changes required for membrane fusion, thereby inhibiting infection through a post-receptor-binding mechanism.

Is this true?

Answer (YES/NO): NO